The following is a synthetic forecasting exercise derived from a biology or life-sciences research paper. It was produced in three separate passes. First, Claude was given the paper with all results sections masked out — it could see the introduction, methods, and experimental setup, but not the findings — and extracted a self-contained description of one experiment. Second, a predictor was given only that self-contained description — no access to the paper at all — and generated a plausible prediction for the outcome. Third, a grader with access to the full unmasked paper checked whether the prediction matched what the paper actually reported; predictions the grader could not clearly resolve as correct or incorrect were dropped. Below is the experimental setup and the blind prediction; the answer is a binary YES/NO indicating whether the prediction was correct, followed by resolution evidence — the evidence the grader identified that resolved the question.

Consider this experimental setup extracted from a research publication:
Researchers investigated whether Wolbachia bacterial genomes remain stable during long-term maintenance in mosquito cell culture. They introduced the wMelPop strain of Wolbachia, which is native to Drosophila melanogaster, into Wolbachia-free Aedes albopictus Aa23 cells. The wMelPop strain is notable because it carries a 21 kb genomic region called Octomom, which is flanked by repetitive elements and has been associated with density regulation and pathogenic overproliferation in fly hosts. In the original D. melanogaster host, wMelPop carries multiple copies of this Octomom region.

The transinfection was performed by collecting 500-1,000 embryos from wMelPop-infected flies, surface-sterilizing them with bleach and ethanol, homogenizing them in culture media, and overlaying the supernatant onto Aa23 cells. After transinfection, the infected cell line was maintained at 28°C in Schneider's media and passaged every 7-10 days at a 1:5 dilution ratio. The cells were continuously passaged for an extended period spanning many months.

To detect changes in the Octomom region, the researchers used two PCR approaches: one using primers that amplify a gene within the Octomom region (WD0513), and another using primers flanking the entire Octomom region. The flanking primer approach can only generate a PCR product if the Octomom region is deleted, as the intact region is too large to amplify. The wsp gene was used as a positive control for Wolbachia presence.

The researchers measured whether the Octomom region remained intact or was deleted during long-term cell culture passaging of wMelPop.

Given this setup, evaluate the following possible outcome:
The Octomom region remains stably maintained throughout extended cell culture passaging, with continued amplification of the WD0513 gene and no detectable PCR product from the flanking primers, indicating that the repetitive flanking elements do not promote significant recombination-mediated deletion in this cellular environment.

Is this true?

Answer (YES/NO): NO